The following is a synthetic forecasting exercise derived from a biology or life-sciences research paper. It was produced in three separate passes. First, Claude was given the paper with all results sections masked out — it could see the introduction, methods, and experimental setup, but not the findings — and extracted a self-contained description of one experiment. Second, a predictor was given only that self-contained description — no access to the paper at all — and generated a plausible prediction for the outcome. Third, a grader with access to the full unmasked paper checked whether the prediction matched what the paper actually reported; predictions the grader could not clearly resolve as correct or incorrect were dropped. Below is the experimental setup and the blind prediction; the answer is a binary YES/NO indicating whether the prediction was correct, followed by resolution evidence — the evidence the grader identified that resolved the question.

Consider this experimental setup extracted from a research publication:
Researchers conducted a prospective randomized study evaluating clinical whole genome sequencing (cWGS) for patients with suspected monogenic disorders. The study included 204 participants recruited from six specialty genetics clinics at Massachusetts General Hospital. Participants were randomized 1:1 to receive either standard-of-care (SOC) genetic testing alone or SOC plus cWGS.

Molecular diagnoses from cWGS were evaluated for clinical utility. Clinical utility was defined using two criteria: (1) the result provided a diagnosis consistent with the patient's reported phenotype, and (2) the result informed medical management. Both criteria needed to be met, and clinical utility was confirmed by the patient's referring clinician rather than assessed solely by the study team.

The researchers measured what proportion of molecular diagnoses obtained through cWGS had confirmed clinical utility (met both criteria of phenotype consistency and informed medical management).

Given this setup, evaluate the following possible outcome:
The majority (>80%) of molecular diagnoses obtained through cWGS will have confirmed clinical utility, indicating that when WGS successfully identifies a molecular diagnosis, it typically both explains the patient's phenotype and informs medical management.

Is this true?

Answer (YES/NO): NO